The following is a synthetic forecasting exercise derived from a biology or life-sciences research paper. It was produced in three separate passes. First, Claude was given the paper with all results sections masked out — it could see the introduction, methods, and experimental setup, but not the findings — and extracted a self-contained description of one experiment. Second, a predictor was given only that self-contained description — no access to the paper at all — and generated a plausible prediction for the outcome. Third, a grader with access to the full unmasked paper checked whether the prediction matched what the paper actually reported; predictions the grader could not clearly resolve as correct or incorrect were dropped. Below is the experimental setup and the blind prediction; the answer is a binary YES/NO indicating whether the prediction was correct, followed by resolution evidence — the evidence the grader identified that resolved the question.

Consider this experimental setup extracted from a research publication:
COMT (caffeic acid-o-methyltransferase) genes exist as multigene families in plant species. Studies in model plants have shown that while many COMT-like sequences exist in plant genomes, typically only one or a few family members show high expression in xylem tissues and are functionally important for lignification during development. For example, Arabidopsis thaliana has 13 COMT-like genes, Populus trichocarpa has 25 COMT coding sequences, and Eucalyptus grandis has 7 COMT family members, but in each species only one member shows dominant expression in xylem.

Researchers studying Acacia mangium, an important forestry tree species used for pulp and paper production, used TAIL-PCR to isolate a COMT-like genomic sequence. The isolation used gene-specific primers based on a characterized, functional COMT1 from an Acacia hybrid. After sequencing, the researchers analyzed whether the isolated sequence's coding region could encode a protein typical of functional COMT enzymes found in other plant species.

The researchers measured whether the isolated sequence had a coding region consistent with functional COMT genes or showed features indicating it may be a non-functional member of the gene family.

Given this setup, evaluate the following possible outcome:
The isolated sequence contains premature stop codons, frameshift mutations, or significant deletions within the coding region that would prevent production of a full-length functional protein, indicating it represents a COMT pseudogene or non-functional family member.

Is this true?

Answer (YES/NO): YES